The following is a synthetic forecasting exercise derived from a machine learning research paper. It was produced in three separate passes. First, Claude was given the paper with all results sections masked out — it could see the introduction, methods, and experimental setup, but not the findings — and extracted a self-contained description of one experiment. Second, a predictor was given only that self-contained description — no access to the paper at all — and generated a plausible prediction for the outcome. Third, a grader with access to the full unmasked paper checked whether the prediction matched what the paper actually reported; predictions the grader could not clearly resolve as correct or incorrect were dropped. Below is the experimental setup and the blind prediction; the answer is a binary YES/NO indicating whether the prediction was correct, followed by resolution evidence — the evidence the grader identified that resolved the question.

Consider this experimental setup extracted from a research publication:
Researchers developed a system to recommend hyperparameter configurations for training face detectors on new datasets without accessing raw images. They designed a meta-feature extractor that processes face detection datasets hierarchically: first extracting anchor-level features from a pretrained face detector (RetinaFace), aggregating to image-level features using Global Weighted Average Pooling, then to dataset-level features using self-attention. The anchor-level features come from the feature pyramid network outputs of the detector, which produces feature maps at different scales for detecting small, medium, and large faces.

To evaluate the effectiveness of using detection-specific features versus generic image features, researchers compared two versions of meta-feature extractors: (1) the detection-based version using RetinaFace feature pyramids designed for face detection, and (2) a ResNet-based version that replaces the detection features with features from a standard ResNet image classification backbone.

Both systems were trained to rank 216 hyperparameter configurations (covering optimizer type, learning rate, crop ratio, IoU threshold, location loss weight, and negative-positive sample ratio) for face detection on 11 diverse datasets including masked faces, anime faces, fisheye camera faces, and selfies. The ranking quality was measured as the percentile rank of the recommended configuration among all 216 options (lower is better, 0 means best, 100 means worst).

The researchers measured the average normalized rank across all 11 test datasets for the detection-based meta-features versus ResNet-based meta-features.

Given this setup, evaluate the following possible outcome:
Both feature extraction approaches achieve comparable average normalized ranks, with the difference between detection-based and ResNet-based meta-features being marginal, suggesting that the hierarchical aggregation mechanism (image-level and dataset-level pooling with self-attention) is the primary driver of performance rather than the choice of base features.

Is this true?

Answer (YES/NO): NO